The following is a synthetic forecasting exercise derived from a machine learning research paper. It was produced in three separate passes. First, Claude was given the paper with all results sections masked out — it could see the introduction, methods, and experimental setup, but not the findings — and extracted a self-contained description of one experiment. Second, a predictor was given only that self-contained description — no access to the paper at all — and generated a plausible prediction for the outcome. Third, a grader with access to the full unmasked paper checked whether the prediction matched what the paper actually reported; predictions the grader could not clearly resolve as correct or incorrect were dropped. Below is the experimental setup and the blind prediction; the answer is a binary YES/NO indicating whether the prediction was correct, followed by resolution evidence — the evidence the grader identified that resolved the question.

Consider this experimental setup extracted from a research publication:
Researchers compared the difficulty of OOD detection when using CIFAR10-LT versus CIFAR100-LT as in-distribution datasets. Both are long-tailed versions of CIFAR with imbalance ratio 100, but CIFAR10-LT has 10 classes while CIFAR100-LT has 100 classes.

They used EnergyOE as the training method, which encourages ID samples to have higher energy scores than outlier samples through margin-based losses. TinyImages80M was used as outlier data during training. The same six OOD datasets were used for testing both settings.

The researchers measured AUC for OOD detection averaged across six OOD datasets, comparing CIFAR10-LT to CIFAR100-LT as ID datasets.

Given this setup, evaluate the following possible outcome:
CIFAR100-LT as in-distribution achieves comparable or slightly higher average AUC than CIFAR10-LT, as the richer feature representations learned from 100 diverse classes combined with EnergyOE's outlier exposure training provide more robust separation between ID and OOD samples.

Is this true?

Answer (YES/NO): NO